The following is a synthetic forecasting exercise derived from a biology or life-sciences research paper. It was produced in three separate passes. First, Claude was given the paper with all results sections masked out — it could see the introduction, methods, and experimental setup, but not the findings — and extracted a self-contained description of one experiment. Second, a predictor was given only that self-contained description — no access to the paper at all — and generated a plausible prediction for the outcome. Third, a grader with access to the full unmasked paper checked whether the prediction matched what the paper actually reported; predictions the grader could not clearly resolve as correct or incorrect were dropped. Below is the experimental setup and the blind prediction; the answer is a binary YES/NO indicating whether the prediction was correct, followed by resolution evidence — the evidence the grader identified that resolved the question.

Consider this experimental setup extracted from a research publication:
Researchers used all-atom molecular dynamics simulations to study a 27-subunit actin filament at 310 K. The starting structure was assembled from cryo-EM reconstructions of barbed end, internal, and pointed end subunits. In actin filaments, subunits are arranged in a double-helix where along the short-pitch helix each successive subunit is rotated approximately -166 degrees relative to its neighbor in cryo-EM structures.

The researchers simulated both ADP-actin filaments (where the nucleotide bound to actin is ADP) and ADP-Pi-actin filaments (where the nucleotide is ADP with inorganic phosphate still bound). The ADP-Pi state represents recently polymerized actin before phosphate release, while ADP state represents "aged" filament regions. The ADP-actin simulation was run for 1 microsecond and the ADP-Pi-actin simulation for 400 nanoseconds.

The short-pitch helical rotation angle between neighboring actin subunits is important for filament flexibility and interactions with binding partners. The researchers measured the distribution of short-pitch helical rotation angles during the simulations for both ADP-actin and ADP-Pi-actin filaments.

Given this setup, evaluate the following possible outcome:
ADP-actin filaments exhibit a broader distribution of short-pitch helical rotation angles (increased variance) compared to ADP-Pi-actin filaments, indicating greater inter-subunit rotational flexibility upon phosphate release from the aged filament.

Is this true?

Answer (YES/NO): YES